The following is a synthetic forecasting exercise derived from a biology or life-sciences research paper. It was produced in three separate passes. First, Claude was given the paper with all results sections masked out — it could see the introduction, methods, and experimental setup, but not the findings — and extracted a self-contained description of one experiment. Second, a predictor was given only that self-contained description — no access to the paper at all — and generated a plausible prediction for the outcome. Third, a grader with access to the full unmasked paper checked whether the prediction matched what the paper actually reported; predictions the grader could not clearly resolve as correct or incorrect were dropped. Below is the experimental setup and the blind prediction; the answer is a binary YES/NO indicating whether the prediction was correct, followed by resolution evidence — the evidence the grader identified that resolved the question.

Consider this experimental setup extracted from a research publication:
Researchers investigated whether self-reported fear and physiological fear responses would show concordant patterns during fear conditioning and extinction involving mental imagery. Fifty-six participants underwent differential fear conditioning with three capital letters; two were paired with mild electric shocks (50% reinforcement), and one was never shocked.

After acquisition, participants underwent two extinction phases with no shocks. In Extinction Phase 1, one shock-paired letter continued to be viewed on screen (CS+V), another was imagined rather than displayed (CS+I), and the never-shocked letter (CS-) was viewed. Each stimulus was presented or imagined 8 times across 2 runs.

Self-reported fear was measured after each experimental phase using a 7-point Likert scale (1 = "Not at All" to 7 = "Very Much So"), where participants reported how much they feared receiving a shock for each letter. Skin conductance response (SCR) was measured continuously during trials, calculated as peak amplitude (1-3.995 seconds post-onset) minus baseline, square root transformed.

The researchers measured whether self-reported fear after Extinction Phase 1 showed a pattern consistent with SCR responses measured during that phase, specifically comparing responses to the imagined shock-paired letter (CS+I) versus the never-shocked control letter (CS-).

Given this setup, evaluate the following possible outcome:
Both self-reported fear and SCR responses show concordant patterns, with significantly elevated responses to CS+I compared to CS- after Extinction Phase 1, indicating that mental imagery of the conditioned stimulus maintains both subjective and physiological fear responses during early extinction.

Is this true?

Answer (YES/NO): YES